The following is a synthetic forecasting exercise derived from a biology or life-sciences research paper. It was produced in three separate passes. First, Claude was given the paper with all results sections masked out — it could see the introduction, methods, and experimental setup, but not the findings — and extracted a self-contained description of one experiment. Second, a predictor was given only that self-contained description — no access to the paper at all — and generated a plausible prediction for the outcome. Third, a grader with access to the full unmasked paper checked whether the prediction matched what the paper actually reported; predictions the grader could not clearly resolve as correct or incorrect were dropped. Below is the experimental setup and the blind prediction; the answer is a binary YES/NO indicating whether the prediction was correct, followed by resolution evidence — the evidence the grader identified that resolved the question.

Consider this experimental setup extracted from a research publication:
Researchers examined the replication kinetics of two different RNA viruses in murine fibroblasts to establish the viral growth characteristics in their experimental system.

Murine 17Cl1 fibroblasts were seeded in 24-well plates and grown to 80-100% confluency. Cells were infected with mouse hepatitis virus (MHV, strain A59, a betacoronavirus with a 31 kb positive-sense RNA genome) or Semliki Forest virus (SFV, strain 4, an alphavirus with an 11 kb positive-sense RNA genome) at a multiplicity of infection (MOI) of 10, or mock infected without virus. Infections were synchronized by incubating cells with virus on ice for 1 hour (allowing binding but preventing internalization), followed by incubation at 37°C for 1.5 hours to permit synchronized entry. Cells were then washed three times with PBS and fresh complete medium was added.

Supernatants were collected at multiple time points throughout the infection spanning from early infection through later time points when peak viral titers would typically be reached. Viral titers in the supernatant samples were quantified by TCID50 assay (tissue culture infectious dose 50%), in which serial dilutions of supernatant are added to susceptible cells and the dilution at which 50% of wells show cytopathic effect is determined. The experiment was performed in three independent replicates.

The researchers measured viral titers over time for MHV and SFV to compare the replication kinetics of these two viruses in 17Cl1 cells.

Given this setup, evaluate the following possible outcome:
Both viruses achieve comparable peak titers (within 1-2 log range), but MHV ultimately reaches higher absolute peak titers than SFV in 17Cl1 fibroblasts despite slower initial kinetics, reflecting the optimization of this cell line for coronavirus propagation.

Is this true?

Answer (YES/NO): NO